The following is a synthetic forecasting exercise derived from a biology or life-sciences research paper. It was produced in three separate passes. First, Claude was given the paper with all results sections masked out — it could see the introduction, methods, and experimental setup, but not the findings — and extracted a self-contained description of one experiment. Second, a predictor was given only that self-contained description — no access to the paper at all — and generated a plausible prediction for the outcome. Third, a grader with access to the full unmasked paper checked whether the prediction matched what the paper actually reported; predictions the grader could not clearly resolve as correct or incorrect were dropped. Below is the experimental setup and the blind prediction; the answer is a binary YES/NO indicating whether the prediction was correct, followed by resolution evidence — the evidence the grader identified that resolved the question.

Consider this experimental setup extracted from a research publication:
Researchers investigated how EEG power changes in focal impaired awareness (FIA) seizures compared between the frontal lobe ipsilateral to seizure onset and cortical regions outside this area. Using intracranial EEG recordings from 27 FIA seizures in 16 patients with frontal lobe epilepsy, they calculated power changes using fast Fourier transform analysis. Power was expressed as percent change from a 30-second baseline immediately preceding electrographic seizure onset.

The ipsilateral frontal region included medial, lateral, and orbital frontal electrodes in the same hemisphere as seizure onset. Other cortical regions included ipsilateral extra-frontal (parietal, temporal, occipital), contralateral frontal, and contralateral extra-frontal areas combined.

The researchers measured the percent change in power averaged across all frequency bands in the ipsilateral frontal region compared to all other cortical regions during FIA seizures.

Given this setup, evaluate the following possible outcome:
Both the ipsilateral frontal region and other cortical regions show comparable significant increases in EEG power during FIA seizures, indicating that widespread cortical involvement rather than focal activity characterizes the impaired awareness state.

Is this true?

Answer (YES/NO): YES